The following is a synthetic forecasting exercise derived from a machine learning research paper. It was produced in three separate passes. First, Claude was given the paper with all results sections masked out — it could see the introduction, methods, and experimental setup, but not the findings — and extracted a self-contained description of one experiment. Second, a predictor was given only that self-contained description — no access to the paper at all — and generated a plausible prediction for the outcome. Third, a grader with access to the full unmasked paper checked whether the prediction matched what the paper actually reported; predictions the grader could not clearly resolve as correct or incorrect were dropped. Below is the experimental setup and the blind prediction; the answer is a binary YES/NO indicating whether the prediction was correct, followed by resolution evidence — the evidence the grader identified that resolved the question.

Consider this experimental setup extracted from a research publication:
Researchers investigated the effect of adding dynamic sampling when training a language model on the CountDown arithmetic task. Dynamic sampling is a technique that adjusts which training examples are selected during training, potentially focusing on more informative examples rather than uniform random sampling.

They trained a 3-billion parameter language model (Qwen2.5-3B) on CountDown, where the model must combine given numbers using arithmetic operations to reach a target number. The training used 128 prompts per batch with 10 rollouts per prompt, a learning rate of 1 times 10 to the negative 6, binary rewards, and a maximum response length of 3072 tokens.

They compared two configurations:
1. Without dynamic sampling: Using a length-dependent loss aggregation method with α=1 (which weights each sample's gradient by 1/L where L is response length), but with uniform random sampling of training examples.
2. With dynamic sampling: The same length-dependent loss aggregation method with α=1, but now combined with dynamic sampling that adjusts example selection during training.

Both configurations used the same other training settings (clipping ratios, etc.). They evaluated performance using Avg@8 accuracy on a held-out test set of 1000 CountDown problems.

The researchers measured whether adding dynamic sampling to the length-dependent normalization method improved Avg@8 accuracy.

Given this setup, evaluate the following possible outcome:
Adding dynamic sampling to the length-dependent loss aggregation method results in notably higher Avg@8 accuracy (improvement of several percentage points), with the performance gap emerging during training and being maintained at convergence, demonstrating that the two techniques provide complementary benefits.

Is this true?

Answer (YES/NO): YES